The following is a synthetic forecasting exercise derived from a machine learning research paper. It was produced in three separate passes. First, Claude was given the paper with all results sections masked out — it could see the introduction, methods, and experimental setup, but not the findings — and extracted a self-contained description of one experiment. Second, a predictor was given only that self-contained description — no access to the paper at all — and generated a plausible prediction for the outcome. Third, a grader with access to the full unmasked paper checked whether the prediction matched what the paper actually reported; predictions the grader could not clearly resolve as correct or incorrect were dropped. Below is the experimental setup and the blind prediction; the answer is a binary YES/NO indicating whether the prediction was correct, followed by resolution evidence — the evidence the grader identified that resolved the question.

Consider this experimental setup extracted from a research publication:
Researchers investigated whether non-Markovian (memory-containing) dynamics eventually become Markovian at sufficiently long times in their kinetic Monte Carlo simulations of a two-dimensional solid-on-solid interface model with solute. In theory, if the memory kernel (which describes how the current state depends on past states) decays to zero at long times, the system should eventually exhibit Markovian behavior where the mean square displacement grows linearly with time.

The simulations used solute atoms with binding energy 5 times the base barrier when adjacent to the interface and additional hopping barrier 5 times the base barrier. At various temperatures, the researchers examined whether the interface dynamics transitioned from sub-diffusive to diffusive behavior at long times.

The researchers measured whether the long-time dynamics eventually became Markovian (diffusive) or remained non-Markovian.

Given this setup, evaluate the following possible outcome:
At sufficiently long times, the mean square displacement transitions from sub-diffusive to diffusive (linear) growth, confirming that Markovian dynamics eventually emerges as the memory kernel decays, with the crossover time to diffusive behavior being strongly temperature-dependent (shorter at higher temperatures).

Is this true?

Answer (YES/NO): YES